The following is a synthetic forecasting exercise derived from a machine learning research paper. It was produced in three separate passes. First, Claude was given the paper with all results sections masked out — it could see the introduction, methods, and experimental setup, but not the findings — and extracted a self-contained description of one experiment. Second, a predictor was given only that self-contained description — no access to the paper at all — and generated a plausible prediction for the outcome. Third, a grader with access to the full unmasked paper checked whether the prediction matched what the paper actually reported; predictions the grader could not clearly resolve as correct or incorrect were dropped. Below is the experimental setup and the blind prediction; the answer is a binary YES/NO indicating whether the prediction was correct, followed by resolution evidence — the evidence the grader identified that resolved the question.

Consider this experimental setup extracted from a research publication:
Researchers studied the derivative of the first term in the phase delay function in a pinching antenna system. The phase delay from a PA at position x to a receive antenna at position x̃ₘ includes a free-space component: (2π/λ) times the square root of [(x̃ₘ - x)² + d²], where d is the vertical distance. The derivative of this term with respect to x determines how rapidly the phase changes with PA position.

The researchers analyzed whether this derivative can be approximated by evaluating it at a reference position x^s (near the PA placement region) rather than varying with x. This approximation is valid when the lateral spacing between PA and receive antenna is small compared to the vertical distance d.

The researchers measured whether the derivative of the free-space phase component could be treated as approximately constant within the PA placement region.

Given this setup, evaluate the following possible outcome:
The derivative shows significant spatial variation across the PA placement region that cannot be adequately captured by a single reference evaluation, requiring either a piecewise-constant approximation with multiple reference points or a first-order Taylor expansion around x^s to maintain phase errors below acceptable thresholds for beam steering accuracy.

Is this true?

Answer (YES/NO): NO